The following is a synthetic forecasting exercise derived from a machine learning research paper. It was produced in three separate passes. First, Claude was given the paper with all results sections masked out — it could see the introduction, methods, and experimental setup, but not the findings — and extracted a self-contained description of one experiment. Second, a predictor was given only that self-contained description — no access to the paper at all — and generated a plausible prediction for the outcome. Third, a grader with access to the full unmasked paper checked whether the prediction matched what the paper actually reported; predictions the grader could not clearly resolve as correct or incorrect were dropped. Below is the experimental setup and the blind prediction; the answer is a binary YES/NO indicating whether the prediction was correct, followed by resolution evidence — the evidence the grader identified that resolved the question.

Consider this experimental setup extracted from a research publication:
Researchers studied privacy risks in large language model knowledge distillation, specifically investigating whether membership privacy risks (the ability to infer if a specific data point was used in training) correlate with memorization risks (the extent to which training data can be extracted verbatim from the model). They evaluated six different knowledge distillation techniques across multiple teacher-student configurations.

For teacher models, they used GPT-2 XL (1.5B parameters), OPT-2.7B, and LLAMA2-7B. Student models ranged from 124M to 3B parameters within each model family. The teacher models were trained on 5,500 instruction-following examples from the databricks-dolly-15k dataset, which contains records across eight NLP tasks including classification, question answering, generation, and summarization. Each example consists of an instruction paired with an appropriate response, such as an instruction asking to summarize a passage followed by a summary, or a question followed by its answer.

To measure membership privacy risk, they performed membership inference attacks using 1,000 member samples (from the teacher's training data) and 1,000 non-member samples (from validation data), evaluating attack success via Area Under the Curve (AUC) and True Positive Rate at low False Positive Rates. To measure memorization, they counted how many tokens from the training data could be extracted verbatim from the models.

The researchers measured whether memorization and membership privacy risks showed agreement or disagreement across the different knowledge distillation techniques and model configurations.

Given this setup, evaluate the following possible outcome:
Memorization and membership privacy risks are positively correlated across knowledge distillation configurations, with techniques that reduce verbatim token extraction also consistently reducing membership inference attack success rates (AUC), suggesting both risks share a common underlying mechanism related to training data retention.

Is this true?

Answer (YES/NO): NO